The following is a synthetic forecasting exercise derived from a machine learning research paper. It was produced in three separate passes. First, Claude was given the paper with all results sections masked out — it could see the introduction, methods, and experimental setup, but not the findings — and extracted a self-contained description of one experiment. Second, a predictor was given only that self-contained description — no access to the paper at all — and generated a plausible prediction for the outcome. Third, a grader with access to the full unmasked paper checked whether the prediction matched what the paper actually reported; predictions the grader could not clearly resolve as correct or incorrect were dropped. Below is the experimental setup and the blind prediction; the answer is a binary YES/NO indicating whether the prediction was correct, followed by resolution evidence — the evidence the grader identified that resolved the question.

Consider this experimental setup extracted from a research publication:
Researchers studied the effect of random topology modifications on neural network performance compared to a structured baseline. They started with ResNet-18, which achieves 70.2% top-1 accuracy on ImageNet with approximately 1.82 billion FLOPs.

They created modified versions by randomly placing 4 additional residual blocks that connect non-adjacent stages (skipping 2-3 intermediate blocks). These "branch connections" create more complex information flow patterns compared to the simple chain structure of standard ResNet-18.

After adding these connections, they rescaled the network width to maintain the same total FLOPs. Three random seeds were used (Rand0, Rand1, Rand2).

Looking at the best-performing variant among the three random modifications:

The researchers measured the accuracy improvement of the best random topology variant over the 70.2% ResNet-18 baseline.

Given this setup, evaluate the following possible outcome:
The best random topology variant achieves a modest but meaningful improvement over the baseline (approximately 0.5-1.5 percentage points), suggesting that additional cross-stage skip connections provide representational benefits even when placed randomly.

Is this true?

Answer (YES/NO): NO